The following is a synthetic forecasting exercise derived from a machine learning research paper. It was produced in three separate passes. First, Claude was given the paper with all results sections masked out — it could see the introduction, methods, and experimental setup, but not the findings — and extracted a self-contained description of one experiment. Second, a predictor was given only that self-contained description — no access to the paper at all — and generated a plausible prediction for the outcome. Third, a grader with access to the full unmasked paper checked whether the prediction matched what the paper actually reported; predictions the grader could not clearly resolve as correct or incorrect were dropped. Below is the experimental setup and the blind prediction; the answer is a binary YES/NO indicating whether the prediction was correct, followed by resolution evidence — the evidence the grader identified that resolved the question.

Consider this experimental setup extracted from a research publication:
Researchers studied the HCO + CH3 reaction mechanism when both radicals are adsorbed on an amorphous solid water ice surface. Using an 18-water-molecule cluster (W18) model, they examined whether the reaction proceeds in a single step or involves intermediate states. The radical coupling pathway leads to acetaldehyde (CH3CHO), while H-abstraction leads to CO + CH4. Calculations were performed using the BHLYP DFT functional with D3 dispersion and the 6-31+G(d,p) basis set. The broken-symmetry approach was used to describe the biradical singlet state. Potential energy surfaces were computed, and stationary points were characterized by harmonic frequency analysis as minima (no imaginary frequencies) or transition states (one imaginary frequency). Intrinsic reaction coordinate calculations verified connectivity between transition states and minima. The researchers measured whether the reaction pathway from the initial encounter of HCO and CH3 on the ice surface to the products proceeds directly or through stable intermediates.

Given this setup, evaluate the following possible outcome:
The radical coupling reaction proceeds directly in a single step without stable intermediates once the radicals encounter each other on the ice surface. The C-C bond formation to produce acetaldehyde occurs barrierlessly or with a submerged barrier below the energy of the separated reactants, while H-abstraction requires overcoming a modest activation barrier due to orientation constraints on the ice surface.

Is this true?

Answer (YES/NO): NO